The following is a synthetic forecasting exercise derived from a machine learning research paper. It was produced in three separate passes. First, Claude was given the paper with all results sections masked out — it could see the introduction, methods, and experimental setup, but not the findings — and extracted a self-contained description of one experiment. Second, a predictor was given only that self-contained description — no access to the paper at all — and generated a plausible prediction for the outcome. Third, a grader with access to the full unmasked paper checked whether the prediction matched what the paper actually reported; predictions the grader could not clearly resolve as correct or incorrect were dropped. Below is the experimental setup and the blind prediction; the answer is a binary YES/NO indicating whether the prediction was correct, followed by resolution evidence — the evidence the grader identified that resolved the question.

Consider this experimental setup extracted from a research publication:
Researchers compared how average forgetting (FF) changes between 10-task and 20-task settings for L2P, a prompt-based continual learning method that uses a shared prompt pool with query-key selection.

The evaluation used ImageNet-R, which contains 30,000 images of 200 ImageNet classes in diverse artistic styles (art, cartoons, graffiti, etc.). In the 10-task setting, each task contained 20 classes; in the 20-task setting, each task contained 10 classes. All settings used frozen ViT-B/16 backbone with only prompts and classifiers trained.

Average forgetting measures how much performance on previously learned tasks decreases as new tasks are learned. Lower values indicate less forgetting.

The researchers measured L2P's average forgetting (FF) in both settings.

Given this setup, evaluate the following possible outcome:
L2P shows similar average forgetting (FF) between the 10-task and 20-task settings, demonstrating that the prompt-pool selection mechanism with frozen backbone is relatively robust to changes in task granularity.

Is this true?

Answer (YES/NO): YES